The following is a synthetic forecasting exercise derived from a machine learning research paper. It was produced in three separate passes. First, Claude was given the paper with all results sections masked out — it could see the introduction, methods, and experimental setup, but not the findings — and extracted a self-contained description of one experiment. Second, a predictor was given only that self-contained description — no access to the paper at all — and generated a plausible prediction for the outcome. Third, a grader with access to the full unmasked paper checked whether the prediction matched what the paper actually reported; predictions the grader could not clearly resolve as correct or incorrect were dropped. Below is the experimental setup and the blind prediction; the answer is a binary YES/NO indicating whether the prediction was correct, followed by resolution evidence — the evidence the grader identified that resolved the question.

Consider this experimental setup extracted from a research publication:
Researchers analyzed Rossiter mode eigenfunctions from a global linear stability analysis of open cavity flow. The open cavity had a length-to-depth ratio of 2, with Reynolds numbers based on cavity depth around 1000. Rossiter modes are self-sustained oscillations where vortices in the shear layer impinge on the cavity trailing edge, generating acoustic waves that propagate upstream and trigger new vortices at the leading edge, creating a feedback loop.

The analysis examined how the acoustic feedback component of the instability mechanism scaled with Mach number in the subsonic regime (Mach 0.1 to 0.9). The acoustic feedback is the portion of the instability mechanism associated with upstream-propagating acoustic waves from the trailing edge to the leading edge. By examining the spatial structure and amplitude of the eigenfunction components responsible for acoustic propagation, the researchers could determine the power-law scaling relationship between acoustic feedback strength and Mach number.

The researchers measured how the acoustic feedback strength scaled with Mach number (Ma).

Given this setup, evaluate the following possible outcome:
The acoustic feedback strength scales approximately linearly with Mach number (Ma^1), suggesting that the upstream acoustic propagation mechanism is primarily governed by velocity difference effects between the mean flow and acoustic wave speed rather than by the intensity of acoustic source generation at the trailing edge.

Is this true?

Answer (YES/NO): NO